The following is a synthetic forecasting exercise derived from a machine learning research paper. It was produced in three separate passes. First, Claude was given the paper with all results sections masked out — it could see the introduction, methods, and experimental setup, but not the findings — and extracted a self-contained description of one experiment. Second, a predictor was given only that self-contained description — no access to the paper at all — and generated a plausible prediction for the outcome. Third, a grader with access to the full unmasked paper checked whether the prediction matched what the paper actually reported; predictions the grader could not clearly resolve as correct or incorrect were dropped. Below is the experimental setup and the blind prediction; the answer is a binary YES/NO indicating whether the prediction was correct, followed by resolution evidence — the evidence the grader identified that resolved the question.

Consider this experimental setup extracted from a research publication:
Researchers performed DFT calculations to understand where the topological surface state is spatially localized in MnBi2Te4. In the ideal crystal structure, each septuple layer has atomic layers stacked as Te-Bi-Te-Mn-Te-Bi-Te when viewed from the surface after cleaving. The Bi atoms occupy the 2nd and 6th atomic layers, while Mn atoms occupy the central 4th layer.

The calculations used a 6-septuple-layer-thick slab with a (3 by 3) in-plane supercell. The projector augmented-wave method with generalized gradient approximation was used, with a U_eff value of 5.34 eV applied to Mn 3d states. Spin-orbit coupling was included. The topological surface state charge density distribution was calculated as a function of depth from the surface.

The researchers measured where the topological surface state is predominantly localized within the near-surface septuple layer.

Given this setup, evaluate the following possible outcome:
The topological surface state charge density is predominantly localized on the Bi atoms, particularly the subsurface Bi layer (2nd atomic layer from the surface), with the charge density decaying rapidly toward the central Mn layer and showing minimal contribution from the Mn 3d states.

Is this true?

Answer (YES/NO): NO